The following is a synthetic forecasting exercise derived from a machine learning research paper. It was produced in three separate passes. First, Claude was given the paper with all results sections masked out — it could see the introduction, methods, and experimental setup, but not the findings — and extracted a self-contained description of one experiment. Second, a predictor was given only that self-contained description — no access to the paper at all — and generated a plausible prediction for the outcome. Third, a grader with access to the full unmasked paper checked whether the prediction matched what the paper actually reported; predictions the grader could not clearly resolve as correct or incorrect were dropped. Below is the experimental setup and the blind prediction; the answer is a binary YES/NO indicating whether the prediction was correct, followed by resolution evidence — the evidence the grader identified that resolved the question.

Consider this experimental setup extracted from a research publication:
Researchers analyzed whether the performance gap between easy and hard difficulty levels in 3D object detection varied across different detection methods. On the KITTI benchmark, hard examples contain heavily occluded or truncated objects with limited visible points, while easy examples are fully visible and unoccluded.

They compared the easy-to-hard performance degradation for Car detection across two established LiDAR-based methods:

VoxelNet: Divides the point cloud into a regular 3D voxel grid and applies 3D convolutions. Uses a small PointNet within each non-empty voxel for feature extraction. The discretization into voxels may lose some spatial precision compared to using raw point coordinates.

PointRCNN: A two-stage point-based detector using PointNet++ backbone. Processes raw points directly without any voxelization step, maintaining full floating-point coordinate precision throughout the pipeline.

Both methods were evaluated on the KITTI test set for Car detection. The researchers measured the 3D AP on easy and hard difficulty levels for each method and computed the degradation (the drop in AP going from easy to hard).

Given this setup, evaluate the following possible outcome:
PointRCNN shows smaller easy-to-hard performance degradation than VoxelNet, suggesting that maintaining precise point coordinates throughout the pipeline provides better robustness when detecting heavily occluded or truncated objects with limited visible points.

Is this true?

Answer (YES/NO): YES